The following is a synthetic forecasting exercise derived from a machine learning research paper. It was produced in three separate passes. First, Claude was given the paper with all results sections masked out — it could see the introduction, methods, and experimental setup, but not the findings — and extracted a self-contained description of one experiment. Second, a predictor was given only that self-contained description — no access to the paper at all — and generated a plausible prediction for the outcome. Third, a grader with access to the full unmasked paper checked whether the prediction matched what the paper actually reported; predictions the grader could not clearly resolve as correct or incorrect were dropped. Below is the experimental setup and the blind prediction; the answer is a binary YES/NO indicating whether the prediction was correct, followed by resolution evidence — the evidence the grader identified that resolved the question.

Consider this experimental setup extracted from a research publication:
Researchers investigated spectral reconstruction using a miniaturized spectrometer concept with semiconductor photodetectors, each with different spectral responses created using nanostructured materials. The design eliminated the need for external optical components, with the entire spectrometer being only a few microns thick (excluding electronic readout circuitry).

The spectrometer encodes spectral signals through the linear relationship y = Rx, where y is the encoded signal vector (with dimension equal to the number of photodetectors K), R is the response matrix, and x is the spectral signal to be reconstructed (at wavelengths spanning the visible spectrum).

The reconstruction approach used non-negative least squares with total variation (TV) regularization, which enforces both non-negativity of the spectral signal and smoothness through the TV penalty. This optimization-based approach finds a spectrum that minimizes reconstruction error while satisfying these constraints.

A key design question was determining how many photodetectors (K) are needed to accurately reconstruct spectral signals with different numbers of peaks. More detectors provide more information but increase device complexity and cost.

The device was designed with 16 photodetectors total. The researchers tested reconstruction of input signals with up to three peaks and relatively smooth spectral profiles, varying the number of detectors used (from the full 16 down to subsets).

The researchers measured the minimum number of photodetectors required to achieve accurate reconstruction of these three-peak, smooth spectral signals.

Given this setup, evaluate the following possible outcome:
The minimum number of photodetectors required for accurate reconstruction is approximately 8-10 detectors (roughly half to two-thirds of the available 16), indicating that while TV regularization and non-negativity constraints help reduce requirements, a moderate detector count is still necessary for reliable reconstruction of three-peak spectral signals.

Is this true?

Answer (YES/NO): NO